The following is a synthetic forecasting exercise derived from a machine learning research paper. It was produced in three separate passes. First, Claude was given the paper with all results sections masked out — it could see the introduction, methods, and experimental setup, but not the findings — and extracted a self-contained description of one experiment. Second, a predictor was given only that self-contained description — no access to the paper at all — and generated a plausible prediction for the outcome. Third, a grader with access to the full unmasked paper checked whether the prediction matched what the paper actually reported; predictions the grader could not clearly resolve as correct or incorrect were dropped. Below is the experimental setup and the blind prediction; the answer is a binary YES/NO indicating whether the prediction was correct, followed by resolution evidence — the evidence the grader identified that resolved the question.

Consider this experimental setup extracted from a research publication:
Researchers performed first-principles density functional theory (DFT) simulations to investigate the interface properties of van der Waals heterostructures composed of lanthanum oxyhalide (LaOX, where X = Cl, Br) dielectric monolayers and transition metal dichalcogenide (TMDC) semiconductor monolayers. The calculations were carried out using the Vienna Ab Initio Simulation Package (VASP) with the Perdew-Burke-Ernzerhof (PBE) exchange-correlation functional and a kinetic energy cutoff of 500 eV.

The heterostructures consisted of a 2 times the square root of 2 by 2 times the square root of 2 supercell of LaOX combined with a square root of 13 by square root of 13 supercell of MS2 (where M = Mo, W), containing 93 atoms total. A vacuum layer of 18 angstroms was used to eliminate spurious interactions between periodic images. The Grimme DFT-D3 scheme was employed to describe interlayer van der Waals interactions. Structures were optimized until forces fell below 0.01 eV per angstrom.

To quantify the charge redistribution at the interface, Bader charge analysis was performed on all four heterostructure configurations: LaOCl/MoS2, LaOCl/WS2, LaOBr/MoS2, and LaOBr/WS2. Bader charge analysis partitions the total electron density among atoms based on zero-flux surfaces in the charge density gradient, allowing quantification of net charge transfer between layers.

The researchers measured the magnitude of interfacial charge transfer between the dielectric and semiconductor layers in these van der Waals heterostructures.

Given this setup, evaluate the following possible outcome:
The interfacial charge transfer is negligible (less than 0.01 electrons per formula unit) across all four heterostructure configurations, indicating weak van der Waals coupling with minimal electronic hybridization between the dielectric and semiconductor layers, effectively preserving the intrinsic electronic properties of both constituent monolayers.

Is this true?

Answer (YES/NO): NO